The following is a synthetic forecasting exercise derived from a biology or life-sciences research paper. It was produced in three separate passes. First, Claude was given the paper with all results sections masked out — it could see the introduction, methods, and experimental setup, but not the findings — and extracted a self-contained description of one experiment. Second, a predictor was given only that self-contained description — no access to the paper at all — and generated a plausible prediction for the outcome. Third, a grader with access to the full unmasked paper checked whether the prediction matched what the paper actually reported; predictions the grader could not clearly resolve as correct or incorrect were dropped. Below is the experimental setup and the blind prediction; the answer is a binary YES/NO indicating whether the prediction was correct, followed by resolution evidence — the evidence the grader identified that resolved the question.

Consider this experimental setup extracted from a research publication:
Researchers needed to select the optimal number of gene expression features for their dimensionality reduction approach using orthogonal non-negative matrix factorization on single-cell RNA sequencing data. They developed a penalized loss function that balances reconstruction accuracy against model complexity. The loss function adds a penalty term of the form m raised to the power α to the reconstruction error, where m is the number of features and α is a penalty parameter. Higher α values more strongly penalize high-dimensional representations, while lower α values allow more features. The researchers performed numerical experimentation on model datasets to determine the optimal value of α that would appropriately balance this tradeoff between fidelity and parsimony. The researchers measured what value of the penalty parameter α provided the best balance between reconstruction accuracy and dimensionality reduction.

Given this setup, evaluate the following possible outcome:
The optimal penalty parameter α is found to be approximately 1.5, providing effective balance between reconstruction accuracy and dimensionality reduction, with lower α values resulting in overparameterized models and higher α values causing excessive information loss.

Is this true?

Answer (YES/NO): NO